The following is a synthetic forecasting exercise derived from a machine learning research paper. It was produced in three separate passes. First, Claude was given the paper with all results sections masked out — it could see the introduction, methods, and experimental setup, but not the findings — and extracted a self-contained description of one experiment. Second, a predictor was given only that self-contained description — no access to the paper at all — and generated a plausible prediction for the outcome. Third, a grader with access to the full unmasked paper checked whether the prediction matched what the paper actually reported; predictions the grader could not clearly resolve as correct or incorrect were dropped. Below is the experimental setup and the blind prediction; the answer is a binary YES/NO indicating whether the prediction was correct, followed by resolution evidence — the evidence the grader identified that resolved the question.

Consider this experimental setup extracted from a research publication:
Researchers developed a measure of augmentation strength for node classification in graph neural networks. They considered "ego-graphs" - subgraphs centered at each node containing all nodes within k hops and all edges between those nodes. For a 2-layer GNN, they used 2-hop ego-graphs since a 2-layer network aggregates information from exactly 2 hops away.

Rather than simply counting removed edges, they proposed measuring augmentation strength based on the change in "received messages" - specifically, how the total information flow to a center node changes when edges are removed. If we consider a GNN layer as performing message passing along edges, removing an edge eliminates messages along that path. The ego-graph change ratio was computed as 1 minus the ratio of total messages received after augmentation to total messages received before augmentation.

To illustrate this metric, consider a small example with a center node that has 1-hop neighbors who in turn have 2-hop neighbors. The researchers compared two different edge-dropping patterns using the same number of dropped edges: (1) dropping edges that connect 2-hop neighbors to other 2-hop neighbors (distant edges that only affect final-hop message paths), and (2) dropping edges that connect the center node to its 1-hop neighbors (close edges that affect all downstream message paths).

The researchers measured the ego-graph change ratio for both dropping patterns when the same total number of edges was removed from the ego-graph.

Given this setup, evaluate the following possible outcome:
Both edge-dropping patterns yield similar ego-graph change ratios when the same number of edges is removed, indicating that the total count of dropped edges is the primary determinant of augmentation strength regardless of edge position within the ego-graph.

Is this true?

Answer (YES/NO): NO